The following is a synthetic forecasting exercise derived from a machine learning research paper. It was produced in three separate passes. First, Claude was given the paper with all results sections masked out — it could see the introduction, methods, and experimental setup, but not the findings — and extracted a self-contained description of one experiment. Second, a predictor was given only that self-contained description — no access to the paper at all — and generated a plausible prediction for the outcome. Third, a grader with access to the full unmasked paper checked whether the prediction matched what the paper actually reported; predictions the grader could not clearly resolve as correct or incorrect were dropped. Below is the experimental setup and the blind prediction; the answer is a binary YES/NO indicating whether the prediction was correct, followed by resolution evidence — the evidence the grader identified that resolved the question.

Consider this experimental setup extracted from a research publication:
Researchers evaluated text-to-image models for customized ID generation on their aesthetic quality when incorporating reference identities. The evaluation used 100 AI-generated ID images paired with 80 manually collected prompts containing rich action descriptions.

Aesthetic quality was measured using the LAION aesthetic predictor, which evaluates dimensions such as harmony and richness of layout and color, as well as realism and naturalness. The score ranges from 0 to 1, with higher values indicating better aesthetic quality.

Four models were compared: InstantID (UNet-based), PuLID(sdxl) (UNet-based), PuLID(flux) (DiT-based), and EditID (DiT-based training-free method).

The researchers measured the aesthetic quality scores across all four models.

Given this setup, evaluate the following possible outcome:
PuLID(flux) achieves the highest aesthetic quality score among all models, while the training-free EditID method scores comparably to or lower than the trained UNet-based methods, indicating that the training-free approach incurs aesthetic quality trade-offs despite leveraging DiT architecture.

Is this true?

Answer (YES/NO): NO